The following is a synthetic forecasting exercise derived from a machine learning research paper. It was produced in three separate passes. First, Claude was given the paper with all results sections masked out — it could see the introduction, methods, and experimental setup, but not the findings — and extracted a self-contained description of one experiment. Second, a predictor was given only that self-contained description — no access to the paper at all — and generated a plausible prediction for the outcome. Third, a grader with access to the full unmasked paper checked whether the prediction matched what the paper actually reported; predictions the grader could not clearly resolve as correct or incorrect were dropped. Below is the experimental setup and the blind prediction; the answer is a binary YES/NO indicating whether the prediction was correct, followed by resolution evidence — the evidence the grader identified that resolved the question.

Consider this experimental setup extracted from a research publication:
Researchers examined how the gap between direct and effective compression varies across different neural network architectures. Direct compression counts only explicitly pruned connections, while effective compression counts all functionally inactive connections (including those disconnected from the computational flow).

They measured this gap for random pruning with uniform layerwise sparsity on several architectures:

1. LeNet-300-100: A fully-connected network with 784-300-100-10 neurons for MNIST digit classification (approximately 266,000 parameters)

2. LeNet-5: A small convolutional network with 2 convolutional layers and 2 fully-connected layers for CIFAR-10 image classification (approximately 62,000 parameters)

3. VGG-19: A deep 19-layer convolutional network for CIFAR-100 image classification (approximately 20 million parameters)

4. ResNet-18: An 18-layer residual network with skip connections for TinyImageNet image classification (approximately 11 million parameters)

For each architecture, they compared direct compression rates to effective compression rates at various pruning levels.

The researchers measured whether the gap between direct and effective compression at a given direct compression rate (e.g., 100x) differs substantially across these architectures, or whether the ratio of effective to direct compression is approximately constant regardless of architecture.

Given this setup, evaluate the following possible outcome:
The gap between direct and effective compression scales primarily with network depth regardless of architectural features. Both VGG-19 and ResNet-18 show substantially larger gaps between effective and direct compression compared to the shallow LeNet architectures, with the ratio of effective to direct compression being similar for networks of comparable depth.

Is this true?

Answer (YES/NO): NO